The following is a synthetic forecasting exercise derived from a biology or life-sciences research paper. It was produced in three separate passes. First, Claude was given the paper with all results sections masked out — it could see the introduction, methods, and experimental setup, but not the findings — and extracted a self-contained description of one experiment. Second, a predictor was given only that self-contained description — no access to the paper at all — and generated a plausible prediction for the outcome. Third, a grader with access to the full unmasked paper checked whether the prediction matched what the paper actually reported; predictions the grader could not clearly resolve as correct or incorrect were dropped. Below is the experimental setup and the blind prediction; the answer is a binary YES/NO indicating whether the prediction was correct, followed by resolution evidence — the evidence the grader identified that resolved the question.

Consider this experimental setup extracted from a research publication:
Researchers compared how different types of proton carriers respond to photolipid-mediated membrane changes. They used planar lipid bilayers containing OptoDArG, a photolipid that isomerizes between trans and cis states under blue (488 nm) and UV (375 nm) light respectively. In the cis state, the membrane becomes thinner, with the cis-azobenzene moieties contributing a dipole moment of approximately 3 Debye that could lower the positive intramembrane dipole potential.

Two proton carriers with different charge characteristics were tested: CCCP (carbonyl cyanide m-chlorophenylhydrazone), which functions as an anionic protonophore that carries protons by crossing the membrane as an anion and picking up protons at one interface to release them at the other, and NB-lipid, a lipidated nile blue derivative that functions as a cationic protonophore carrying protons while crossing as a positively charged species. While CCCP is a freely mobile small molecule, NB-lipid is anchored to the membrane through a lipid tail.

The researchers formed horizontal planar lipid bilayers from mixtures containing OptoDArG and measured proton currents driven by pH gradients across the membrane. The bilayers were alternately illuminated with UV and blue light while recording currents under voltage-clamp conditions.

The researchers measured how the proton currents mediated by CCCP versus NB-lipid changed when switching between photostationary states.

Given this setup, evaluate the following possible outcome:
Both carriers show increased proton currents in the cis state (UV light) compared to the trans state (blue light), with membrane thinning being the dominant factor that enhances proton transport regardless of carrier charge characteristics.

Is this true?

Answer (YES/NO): YES